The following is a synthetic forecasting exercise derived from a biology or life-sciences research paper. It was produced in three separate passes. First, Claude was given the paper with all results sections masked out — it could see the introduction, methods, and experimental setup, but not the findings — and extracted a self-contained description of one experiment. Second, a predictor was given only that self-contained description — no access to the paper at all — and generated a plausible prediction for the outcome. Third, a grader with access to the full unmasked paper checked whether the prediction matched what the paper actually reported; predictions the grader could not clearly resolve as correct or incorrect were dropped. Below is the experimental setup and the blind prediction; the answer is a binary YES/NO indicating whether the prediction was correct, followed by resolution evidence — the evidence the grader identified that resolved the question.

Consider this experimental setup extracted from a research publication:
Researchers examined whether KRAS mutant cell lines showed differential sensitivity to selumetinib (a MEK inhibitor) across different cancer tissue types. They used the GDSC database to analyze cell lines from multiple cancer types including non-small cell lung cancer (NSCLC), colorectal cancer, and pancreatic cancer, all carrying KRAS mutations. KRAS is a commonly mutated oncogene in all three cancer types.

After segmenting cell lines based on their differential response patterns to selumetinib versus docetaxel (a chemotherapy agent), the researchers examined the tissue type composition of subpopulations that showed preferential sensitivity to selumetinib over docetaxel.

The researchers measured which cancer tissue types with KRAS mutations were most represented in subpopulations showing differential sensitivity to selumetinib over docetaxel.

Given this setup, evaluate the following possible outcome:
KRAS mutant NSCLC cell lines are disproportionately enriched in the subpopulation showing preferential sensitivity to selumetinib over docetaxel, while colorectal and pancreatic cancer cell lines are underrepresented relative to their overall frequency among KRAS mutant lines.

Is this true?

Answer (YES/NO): NO